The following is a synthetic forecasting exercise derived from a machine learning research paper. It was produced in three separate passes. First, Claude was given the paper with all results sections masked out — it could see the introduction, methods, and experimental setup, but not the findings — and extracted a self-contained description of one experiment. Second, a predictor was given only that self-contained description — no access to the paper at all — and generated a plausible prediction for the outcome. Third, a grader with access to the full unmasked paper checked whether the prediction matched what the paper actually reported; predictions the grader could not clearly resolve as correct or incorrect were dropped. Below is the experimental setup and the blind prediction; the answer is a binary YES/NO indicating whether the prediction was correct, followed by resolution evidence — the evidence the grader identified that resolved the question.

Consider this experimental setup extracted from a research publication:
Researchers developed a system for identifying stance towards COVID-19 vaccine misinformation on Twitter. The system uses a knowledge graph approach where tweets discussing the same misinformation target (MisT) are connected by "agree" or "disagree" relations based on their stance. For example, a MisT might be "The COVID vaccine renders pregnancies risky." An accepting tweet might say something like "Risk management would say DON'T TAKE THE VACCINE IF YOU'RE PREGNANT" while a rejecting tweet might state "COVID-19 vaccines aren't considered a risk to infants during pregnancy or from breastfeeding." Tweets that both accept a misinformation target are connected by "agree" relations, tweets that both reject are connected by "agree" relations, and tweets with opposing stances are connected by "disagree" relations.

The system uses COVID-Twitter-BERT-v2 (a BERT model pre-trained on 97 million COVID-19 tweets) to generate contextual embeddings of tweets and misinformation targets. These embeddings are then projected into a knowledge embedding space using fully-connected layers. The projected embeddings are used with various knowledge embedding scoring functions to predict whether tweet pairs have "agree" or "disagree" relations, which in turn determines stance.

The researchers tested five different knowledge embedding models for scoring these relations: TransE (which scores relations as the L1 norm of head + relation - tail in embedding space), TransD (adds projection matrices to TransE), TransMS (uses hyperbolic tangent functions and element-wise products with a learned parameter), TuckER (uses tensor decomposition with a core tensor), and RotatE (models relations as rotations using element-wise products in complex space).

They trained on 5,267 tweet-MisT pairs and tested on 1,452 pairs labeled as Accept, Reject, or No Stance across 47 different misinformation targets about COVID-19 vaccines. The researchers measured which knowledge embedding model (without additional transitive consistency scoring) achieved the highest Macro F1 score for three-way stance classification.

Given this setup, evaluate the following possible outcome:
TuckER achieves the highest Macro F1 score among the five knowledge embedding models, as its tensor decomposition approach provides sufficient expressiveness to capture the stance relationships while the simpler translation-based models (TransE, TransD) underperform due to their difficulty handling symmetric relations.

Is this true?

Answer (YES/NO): YES